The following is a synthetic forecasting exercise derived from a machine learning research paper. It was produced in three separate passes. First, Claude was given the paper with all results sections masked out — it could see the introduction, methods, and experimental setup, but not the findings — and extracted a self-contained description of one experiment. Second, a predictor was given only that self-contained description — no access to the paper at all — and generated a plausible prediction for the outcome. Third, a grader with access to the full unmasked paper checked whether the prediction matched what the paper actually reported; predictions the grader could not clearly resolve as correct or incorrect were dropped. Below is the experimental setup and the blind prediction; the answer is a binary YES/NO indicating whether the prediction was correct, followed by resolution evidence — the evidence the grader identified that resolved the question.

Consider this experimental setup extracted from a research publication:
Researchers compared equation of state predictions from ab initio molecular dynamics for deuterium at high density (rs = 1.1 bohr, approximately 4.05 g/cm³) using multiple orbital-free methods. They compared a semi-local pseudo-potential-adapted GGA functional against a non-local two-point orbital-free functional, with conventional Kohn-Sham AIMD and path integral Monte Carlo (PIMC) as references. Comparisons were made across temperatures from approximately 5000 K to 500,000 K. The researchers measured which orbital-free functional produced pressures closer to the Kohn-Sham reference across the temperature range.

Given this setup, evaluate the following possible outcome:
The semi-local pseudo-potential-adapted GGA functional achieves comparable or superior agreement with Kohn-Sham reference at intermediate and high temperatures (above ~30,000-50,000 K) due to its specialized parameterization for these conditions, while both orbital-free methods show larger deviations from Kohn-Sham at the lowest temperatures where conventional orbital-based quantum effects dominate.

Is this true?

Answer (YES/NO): YES